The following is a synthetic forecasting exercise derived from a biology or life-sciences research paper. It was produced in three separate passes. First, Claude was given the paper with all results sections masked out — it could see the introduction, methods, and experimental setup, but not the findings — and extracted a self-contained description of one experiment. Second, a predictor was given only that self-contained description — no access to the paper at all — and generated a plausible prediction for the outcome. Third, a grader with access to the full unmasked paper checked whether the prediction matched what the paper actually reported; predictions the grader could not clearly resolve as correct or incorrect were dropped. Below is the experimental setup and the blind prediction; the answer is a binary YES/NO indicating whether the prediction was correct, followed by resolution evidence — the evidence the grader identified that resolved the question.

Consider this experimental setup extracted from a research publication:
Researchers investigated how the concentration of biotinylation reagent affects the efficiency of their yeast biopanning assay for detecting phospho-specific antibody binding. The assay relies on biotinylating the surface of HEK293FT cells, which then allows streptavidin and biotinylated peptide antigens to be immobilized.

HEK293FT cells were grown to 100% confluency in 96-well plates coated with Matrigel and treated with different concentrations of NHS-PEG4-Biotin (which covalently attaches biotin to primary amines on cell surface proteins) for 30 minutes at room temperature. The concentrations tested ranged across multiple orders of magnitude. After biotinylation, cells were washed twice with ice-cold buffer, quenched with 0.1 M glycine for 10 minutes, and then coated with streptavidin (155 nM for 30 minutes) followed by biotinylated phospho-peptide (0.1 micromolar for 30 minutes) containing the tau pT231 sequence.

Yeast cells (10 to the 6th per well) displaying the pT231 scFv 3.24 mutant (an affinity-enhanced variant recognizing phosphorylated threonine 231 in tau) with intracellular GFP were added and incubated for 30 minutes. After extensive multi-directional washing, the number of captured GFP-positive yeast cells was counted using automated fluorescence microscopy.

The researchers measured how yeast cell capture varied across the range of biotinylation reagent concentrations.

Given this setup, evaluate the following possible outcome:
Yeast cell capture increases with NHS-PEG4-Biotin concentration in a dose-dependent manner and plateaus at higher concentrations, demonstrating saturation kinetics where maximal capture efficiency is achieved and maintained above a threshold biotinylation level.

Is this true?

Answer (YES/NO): NO